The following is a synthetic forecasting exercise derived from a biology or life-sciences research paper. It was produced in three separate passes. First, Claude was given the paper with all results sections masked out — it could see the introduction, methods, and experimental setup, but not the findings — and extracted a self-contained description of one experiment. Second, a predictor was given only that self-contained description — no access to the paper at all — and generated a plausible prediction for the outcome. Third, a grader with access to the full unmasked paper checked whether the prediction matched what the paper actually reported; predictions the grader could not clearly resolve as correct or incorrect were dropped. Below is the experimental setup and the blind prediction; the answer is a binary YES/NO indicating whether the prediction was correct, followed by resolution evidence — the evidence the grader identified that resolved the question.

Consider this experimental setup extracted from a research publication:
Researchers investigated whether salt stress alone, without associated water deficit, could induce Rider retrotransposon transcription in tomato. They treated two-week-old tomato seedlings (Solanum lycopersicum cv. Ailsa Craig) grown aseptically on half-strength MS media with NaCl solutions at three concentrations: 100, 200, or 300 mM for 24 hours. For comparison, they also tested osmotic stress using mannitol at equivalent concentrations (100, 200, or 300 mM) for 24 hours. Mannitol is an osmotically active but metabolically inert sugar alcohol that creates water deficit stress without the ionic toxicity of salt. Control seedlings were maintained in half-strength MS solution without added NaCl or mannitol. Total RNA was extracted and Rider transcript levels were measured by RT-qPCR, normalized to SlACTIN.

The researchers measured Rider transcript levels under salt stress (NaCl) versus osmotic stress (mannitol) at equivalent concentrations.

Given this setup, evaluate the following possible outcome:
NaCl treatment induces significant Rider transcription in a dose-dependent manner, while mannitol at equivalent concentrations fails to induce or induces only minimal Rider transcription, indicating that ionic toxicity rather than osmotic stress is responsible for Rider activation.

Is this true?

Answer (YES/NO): NO